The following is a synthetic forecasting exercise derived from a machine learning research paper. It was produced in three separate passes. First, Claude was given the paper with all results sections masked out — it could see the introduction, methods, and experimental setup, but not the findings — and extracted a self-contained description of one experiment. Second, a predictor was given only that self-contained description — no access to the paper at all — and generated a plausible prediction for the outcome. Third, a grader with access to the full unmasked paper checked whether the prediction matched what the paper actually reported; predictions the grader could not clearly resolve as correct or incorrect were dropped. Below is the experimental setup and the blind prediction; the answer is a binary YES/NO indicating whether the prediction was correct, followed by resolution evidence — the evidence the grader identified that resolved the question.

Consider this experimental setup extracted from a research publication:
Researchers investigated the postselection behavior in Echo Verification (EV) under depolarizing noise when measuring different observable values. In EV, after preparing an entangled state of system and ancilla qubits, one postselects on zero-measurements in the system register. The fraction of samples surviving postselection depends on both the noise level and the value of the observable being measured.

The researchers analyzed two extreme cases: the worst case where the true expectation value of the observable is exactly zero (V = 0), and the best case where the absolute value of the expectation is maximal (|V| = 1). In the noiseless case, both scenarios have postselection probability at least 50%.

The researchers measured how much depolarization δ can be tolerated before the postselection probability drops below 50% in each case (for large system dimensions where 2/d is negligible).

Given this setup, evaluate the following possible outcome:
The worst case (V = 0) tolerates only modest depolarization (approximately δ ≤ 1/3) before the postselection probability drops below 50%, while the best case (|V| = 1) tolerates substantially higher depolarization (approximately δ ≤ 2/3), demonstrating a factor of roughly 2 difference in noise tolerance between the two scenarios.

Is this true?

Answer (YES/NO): NO